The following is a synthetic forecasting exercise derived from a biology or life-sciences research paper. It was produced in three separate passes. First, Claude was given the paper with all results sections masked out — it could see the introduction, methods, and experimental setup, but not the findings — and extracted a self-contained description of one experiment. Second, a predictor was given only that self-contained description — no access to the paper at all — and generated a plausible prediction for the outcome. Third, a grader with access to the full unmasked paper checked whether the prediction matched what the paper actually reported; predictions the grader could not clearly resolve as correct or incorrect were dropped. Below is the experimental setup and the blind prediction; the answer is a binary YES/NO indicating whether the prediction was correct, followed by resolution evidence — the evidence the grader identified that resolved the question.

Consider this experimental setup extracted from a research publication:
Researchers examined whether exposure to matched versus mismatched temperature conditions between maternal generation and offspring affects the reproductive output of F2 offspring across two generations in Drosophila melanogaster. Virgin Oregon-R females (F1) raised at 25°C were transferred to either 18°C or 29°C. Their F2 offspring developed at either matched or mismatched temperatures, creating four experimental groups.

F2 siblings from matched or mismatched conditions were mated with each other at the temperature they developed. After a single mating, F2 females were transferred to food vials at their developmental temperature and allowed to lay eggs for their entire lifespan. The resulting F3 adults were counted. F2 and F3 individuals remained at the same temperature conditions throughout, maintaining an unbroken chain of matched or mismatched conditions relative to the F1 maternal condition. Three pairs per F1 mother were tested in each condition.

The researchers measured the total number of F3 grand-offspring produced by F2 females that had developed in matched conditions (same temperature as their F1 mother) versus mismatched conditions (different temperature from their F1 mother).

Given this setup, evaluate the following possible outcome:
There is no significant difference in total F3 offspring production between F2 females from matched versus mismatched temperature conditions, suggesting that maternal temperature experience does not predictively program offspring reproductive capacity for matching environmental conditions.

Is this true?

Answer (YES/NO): YES